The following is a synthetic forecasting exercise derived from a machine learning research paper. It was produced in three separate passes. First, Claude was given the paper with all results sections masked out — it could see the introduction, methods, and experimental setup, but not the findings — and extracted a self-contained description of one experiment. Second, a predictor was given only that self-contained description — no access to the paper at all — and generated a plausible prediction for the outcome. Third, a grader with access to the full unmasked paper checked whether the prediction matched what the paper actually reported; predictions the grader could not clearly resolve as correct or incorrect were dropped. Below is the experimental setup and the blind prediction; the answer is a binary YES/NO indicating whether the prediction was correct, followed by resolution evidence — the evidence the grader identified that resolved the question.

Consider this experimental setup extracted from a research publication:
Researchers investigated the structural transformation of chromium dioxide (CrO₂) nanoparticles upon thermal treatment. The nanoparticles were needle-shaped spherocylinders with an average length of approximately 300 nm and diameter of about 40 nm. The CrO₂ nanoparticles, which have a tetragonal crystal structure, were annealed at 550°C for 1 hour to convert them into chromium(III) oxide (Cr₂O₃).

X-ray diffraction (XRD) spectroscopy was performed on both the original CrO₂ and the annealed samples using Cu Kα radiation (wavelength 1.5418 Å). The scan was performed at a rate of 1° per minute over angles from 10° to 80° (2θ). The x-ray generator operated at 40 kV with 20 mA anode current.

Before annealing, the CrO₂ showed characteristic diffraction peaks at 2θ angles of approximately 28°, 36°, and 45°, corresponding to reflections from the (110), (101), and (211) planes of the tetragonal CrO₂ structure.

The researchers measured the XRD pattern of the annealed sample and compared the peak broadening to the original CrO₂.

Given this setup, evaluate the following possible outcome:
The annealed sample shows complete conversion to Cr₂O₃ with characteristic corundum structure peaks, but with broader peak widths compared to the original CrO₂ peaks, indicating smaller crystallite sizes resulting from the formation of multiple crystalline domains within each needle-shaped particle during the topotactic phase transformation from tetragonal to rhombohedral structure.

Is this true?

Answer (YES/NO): YES